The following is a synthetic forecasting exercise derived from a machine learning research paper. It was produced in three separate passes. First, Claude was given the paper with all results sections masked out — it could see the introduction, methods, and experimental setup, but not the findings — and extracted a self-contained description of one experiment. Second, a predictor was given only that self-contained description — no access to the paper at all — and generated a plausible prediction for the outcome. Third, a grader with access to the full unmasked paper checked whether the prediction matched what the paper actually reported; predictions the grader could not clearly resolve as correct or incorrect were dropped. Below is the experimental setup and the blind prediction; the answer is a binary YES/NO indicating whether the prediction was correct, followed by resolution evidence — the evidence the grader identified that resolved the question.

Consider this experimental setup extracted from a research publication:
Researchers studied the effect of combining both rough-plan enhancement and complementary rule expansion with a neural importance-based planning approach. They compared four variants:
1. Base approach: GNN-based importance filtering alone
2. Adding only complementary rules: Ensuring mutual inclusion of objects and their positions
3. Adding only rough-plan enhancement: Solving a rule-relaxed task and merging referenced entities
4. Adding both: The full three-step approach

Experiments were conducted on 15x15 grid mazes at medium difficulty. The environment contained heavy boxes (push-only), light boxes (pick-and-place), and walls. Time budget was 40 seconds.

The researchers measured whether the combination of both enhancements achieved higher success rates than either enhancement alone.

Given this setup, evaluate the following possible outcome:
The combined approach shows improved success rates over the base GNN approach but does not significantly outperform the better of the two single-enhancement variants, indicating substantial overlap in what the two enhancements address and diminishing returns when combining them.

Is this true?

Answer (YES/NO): NO